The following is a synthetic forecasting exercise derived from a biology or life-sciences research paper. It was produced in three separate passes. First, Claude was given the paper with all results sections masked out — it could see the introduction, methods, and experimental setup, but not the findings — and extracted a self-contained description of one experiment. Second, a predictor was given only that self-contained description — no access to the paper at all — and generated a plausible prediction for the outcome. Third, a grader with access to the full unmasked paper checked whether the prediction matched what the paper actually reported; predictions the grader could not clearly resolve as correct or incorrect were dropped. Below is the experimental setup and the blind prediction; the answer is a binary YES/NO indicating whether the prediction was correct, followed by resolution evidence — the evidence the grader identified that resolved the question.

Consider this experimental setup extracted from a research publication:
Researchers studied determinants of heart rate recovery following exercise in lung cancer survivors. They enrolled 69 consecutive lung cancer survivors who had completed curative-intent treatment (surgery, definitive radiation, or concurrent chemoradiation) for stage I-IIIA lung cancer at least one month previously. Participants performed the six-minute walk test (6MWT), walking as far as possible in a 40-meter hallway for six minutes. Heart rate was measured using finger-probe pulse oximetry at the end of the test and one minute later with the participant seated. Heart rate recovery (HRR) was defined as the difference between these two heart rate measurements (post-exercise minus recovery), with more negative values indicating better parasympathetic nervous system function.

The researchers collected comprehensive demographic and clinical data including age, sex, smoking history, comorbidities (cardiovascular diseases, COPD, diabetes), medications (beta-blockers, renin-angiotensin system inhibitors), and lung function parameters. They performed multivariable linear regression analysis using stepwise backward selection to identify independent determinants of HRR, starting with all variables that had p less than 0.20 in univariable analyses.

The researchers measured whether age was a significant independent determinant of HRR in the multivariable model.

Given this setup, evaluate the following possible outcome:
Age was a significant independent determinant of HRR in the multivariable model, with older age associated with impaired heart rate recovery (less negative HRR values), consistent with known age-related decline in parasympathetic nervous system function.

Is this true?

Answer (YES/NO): YES